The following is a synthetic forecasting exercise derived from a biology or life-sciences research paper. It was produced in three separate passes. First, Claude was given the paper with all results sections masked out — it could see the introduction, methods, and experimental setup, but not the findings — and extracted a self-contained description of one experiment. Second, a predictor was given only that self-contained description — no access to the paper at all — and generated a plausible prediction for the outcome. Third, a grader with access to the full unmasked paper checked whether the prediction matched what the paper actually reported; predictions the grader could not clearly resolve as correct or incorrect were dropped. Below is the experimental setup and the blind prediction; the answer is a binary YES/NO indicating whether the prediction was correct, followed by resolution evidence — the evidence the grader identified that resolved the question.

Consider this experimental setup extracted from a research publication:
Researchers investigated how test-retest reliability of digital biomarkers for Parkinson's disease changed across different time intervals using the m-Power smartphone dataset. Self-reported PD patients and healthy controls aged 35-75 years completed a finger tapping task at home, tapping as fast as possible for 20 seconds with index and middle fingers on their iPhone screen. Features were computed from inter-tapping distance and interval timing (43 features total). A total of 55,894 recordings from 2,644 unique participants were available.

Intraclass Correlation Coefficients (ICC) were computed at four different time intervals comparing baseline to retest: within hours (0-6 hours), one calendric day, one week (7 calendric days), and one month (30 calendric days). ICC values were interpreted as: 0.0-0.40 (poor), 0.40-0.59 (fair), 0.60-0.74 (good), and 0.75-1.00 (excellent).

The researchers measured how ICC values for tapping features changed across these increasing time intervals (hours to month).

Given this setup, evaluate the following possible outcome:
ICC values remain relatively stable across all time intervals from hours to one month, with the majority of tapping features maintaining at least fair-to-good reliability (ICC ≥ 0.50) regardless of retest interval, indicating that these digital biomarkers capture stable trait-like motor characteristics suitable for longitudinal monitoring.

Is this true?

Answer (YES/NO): NO